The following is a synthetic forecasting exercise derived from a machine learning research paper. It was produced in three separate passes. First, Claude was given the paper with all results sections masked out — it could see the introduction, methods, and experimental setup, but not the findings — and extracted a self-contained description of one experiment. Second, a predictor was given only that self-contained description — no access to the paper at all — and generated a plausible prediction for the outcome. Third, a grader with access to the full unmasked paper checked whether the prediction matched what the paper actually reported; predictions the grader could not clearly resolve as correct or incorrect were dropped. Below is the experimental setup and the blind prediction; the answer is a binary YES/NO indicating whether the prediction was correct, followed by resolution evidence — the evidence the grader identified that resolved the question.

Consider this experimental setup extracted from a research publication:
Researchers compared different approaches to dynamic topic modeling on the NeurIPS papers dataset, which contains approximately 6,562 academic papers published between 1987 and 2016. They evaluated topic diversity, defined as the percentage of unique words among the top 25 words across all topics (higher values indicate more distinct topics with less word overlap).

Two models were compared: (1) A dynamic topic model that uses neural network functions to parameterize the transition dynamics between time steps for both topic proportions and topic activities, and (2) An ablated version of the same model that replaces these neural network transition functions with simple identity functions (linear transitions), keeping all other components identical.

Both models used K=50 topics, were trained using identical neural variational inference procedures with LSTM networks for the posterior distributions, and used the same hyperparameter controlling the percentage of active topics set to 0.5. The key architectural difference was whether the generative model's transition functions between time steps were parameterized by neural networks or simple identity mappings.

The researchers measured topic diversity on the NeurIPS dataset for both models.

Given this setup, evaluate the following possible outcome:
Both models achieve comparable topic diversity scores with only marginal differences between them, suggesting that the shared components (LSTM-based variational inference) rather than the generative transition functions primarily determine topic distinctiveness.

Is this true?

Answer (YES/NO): NO